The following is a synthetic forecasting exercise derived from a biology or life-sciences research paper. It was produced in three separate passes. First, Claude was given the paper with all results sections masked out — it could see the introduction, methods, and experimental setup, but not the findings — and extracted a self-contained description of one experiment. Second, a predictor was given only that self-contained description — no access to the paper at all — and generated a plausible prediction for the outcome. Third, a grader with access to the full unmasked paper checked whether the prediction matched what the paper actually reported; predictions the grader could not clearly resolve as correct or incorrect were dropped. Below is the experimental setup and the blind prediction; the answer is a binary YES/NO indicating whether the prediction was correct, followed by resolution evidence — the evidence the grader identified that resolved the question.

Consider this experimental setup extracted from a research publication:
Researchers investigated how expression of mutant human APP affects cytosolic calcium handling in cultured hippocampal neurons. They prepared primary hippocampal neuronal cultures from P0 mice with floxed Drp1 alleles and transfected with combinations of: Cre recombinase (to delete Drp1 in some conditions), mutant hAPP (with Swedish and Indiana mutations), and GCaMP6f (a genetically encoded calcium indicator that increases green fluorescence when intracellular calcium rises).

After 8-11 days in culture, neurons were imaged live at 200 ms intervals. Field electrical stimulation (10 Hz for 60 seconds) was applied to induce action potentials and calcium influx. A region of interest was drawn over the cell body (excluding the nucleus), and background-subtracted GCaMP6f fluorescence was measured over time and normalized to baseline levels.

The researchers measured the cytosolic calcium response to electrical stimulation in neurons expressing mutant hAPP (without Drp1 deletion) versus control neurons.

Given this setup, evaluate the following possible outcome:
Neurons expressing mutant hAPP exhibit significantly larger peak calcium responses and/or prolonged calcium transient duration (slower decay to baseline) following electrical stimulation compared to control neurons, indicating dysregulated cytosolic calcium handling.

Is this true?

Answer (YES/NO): YES